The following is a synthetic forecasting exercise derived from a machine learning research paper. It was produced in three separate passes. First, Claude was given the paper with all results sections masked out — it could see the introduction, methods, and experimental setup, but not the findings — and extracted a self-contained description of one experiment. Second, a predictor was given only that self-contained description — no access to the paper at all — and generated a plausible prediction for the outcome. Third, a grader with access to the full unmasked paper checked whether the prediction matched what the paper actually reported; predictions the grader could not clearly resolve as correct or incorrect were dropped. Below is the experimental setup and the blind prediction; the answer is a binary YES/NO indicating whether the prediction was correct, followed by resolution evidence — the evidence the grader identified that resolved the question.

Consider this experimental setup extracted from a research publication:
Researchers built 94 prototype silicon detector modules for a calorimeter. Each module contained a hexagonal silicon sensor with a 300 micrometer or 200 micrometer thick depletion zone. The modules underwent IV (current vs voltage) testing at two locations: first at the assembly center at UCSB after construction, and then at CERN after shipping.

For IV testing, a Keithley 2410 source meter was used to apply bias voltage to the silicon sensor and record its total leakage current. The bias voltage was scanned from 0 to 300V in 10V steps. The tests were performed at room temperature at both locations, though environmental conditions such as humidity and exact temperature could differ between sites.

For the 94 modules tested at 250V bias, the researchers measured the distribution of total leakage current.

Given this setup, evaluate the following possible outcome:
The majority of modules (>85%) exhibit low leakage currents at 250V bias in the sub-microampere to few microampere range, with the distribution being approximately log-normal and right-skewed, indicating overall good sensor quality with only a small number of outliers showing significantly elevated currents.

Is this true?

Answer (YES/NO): NO